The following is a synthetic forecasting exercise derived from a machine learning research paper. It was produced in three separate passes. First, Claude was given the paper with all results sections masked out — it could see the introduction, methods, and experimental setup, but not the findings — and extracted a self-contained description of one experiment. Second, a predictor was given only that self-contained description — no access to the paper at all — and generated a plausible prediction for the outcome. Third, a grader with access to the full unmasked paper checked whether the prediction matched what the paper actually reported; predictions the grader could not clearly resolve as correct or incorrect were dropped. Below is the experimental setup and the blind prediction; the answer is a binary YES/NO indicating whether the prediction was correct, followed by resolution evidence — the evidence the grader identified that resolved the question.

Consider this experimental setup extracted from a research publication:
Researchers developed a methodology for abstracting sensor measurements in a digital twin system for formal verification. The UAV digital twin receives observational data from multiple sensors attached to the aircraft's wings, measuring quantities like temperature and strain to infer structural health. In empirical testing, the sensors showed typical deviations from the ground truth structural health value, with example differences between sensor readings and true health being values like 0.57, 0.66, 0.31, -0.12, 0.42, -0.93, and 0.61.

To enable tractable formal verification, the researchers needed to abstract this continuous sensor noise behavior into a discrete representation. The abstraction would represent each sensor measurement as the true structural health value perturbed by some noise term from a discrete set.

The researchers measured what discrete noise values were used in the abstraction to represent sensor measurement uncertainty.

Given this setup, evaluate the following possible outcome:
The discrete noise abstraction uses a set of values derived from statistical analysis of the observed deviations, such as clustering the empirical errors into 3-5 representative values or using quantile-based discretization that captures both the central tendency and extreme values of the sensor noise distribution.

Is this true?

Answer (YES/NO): NO